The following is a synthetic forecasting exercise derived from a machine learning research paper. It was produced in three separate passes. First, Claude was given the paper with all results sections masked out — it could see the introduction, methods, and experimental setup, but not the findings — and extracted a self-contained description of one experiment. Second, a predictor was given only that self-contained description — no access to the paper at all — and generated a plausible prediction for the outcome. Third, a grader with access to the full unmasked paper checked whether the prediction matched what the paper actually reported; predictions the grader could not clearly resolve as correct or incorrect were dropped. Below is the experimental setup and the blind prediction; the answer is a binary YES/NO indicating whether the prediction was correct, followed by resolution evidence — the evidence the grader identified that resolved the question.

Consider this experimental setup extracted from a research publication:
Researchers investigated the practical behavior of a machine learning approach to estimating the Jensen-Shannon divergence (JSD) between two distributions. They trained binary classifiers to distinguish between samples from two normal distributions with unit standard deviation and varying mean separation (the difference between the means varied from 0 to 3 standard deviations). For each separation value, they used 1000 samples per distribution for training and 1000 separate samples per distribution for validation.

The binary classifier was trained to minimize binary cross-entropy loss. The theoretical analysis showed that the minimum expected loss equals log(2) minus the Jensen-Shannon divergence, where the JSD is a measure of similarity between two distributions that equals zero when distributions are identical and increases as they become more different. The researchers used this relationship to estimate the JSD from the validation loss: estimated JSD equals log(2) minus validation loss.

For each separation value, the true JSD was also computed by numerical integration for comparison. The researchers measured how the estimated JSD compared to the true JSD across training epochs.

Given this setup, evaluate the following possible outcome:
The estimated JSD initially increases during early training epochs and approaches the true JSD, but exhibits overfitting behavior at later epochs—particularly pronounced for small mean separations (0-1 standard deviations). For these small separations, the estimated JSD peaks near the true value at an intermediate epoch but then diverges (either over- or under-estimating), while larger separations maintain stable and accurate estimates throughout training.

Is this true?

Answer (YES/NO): NO